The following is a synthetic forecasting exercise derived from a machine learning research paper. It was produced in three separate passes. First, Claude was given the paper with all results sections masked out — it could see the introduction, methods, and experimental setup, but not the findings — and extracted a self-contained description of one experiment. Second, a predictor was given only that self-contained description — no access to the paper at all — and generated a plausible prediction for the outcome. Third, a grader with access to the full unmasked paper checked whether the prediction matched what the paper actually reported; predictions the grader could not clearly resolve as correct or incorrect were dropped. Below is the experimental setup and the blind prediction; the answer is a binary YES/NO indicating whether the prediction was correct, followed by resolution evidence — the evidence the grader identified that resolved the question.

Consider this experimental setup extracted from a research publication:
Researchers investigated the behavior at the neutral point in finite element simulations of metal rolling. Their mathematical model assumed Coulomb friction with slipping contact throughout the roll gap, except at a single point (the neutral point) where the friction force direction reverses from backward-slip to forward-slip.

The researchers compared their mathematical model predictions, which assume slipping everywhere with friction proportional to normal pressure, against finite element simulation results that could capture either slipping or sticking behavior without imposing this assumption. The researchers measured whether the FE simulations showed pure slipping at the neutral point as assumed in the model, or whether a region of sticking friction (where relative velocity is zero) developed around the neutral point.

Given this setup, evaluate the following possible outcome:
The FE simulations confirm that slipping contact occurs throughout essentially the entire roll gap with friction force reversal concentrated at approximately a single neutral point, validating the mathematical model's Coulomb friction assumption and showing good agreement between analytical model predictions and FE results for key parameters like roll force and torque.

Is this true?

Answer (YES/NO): NO